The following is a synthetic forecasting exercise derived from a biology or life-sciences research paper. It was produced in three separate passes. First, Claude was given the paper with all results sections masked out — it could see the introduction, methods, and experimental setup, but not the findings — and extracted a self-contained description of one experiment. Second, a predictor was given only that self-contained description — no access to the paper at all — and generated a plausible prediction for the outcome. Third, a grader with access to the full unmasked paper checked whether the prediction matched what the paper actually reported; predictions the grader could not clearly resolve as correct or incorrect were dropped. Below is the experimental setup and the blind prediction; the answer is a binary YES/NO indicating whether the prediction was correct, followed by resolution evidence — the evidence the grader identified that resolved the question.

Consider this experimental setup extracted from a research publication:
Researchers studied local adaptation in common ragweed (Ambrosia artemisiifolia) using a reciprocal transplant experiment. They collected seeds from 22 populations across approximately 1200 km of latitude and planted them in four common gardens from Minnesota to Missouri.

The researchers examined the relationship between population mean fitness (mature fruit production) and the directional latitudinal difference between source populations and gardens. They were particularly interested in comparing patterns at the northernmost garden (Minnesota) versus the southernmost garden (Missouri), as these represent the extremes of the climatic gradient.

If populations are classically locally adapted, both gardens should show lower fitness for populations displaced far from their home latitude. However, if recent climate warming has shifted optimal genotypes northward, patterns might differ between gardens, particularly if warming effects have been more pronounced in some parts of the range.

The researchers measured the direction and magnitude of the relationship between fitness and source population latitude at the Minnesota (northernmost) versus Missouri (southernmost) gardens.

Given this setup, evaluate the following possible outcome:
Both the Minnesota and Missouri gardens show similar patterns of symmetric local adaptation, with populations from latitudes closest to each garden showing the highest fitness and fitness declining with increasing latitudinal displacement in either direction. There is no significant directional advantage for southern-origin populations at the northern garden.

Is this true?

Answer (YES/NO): NO